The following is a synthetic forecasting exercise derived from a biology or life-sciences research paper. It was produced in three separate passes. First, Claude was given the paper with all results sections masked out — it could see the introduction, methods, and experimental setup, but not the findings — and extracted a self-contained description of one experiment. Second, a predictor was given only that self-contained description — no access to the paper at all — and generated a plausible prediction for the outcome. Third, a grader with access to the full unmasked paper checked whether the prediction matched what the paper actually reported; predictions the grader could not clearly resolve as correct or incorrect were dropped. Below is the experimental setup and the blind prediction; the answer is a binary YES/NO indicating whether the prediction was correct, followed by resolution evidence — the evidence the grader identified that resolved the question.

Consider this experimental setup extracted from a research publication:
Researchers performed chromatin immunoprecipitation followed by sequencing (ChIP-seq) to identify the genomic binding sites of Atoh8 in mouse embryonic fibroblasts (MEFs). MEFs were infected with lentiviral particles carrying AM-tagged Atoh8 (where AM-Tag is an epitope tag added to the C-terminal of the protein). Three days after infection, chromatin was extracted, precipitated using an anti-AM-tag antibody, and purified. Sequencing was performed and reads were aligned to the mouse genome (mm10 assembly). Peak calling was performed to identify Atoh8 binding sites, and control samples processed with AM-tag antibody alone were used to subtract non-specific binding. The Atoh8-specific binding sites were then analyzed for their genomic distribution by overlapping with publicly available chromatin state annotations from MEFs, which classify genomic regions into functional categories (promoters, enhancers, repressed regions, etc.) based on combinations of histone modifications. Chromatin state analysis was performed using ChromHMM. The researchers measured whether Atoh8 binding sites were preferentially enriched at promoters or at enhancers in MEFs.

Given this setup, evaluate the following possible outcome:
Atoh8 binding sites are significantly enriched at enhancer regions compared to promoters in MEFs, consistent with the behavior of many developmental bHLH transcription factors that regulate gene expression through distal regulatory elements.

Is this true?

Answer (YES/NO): YES